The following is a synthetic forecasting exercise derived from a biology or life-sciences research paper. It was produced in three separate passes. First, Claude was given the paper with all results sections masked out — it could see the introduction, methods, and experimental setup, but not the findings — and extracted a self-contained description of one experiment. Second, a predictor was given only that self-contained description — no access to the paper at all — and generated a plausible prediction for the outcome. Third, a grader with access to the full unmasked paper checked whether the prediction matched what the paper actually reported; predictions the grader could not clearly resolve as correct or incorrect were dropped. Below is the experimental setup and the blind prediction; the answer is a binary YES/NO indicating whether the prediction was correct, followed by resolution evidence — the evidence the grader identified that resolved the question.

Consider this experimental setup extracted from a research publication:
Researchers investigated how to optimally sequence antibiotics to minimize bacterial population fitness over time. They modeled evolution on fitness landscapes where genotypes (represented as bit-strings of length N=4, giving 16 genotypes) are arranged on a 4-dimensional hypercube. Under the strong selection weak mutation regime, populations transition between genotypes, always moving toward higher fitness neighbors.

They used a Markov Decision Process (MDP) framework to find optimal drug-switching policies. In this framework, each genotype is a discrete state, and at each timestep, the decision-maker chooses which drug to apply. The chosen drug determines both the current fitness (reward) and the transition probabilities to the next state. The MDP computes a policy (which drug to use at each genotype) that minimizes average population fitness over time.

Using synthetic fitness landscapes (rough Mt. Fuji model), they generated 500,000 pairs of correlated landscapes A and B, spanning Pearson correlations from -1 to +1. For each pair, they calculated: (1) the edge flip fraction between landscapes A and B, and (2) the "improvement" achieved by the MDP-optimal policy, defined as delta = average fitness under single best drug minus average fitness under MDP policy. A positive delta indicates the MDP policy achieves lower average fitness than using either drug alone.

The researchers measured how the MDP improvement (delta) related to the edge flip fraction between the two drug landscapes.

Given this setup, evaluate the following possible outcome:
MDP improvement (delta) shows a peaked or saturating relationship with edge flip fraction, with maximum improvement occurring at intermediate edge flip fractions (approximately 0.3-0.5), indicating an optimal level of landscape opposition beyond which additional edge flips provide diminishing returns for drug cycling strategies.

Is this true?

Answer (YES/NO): NO